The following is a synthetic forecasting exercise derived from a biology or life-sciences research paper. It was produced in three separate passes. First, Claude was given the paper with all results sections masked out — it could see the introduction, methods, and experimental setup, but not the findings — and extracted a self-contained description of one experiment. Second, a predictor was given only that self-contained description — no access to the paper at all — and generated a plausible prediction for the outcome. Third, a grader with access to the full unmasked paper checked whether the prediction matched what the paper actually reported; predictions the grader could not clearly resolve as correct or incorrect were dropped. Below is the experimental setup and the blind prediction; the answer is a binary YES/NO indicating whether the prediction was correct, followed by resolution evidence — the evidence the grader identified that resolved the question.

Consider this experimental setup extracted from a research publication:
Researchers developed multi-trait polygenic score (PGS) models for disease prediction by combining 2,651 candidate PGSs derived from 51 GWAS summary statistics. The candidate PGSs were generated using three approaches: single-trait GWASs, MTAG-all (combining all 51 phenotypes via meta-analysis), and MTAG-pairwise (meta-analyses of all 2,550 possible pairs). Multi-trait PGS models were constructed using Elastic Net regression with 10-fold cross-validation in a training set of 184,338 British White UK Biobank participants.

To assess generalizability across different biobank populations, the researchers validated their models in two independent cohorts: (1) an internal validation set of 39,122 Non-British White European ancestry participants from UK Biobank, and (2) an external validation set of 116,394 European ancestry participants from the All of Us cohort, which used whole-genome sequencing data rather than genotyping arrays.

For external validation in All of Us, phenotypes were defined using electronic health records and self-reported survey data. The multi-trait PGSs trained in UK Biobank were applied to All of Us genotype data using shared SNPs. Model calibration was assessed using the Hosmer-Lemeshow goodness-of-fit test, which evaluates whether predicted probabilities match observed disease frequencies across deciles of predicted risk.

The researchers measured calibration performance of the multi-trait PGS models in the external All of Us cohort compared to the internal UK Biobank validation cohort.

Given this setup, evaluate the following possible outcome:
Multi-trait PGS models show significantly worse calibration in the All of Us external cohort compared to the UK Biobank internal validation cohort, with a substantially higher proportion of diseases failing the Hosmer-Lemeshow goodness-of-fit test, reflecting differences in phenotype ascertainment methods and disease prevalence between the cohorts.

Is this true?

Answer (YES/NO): NO